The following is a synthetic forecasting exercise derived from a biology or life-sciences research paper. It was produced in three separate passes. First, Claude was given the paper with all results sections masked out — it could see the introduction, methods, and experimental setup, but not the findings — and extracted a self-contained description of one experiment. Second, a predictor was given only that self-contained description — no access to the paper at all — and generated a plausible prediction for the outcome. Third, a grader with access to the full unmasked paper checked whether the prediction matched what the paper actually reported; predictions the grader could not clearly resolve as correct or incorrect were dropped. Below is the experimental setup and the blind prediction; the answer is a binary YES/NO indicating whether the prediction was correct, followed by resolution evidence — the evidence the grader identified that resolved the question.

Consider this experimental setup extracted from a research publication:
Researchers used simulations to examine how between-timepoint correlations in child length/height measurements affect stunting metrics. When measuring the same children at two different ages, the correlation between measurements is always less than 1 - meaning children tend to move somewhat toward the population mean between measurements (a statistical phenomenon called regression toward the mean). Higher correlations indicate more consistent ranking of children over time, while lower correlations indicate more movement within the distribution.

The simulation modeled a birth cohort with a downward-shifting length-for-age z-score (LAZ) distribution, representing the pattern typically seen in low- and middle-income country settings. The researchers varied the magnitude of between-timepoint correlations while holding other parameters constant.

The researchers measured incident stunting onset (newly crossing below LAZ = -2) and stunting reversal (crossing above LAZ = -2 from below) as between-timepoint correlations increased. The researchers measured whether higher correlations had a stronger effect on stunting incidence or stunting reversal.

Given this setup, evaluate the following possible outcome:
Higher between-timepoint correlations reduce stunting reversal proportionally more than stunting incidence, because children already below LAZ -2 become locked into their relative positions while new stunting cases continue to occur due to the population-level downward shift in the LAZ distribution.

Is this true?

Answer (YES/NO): YES